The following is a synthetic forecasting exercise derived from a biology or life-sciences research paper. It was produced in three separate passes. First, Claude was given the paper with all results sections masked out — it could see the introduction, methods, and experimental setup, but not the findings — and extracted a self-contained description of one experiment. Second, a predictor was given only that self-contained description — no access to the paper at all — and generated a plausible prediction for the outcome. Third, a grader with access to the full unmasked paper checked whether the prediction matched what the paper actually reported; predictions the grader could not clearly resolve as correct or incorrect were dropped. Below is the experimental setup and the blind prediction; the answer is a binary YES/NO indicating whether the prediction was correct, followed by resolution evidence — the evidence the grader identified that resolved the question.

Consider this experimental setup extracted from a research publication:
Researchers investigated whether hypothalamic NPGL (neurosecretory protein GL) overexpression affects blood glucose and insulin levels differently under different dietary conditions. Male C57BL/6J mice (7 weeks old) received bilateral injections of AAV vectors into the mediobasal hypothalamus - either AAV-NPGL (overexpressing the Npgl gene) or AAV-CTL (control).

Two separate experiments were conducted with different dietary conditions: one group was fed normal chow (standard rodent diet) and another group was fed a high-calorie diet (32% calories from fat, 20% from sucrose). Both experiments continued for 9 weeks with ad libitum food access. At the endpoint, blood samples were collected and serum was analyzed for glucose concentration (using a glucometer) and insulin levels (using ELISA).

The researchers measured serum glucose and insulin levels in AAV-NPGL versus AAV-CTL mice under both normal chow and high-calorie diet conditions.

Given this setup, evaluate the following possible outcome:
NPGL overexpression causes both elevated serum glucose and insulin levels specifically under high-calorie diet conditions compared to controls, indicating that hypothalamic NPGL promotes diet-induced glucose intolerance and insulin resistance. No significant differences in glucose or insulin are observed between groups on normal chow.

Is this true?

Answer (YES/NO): NO